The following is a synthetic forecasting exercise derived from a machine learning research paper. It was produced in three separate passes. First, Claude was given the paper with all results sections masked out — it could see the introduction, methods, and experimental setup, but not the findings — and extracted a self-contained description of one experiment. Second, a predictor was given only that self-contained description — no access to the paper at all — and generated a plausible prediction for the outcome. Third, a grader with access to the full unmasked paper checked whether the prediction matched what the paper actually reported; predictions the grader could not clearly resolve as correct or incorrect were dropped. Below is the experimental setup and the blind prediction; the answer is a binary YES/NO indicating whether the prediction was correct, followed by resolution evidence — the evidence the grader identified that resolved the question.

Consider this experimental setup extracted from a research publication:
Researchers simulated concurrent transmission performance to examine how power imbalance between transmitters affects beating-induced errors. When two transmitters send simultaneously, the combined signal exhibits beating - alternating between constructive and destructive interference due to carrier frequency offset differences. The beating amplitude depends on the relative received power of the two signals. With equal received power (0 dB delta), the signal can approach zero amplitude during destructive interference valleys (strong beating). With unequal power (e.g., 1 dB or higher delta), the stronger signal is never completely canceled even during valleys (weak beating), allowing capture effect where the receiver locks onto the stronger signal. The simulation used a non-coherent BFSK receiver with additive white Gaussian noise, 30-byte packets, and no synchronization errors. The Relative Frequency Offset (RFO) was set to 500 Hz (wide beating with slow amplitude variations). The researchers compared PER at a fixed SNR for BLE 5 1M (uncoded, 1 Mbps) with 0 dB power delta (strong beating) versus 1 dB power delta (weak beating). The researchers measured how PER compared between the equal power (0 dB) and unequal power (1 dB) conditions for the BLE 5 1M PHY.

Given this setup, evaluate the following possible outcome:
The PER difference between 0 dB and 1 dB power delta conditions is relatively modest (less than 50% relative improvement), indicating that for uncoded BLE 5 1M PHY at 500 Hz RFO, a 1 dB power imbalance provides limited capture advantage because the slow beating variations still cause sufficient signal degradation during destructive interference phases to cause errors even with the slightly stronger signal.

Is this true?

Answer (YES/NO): NO